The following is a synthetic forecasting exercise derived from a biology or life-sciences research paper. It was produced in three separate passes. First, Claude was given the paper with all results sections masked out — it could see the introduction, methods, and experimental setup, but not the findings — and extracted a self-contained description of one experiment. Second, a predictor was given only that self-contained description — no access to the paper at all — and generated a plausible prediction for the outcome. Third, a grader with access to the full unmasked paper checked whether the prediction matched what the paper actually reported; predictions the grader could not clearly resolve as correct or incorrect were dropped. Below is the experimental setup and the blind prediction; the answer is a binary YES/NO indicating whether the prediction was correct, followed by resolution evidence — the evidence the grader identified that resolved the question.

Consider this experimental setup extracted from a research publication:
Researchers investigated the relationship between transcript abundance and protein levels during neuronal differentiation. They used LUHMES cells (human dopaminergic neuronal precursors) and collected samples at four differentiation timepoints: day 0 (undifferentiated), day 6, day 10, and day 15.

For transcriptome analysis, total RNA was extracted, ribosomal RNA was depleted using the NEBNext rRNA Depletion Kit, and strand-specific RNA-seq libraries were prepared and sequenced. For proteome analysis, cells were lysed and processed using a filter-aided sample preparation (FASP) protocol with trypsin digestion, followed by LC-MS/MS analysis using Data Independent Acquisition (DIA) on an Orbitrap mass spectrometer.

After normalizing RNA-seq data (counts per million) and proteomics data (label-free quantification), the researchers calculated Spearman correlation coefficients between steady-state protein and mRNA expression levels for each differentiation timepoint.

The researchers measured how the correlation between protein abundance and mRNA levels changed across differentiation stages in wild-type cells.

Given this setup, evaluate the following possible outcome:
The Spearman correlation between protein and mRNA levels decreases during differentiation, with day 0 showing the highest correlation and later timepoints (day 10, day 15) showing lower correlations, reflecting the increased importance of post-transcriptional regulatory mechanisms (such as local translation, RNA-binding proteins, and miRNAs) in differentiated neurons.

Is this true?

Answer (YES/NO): YES